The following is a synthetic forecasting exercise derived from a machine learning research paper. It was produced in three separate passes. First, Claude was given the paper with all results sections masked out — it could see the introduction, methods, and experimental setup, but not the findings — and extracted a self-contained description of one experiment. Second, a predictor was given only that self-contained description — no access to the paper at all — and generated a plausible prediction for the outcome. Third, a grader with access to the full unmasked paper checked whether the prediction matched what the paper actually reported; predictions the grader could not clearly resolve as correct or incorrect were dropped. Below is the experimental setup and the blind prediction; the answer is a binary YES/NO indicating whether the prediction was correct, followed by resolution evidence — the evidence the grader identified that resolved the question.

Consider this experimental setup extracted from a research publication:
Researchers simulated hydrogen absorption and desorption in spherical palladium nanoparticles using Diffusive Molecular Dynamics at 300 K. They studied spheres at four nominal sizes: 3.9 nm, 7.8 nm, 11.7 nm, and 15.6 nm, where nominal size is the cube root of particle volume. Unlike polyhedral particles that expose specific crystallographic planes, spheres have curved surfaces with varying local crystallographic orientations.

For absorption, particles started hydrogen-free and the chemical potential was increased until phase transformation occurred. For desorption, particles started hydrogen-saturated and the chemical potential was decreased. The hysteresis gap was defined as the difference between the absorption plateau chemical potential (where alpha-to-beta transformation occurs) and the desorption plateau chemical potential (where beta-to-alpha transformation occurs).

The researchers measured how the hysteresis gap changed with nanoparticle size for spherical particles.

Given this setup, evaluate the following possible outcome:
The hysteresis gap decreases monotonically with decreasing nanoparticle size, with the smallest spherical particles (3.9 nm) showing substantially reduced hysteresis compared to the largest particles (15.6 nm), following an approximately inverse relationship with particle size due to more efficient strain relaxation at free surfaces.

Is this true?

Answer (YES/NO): NO